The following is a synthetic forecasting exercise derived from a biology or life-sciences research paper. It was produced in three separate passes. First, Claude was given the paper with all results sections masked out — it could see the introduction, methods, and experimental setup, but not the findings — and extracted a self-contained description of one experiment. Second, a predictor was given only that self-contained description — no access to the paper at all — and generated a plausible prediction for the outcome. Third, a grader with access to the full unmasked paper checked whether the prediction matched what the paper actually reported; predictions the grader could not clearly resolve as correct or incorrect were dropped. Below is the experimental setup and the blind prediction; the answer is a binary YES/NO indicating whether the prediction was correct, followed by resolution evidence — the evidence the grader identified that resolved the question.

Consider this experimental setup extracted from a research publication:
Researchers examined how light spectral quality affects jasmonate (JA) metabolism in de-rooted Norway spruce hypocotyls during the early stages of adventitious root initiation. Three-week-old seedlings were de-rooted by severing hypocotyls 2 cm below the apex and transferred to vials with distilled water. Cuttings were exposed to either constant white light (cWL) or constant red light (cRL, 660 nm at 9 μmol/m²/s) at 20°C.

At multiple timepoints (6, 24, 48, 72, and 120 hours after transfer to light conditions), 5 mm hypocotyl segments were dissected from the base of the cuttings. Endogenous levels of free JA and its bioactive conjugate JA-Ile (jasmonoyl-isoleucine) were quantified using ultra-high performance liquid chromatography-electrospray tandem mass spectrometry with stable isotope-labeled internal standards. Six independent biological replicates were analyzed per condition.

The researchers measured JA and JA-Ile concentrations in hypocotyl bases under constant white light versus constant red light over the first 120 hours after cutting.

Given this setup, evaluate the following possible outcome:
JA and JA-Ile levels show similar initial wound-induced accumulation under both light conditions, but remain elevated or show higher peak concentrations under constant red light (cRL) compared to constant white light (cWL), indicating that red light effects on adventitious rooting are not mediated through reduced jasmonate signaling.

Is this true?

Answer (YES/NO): NO